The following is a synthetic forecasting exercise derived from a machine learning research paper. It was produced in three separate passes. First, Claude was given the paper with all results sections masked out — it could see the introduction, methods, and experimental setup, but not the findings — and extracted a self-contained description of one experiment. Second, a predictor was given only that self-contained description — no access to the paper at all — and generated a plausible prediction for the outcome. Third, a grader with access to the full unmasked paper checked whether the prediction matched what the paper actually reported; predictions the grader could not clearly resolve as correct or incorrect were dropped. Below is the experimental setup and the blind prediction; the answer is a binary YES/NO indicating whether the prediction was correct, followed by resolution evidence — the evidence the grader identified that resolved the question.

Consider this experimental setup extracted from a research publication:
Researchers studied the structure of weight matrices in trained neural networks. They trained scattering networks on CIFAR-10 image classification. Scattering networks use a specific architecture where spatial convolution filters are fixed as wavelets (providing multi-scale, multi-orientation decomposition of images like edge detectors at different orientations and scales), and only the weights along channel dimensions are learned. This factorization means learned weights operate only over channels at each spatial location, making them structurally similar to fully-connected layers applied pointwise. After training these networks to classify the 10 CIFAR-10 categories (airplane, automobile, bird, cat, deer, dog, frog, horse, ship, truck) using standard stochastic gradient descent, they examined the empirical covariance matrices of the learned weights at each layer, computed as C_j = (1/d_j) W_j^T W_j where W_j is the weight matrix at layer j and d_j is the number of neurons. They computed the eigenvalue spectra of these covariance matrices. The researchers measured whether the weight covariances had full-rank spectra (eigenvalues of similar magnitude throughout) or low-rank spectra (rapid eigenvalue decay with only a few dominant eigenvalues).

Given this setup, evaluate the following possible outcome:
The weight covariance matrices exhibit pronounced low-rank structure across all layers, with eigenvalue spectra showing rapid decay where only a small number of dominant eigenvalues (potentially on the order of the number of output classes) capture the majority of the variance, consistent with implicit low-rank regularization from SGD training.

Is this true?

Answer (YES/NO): NO